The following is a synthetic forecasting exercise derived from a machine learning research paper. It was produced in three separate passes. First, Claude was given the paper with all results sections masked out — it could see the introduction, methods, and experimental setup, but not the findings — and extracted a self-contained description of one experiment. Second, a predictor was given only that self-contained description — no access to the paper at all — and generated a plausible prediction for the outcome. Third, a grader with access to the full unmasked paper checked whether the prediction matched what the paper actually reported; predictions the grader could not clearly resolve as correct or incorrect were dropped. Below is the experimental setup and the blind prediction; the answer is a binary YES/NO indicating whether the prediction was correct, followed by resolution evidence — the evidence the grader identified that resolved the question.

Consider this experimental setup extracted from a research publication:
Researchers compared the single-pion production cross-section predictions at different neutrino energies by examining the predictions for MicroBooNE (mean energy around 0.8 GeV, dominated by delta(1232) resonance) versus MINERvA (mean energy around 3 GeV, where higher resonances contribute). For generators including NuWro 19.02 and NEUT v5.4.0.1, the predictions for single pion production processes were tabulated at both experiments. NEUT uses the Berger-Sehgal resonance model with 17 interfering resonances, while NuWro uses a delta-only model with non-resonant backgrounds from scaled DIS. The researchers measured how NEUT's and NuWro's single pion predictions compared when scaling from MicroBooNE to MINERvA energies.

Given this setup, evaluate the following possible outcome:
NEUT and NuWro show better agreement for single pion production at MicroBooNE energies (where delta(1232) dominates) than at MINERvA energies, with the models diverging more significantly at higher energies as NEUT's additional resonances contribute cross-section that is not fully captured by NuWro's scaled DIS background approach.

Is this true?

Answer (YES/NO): NO